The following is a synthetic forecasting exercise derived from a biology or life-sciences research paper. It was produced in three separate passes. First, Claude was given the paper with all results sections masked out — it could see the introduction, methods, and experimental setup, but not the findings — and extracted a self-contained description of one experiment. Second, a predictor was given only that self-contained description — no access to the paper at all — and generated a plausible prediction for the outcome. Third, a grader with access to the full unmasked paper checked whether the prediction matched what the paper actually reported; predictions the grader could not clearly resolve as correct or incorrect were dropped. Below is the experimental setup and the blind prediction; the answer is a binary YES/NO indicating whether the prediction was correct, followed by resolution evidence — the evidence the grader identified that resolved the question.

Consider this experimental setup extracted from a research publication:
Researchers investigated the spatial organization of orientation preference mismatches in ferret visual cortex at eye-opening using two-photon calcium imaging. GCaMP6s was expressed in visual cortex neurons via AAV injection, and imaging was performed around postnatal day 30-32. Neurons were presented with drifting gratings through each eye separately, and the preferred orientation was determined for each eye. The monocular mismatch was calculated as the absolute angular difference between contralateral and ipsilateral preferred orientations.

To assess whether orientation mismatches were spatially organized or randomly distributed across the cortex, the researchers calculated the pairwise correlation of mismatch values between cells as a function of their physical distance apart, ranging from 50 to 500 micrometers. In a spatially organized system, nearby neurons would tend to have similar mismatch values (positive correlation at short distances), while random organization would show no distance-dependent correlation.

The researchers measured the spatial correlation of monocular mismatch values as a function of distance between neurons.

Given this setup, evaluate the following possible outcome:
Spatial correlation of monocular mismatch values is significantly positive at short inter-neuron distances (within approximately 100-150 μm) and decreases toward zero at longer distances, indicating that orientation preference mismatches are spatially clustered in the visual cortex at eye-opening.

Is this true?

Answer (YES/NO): YES